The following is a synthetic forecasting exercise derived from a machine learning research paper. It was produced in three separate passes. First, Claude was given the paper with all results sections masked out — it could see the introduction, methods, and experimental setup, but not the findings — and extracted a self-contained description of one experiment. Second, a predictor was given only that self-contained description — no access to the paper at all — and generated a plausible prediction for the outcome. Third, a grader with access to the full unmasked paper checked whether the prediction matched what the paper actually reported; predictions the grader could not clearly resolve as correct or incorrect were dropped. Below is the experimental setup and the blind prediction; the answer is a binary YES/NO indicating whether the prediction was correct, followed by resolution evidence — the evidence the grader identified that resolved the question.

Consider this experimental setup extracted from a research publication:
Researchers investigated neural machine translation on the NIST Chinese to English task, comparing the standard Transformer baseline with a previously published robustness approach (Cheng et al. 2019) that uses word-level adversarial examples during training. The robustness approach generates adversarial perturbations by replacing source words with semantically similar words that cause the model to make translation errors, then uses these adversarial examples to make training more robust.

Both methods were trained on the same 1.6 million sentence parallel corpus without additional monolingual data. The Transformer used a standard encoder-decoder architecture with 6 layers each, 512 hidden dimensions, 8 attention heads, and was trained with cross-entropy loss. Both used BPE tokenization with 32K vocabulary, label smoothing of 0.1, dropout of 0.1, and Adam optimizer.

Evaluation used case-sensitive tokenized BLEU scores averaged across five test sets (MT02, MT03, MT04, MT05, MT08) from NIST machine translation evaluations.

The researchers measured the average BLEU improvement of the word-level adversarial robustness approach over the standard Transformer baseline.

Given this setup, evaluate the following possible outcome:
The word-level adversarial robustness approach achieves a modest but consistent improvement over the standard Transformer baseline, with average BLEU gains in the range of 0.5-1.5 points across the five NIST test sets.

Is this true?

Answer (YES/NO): NO